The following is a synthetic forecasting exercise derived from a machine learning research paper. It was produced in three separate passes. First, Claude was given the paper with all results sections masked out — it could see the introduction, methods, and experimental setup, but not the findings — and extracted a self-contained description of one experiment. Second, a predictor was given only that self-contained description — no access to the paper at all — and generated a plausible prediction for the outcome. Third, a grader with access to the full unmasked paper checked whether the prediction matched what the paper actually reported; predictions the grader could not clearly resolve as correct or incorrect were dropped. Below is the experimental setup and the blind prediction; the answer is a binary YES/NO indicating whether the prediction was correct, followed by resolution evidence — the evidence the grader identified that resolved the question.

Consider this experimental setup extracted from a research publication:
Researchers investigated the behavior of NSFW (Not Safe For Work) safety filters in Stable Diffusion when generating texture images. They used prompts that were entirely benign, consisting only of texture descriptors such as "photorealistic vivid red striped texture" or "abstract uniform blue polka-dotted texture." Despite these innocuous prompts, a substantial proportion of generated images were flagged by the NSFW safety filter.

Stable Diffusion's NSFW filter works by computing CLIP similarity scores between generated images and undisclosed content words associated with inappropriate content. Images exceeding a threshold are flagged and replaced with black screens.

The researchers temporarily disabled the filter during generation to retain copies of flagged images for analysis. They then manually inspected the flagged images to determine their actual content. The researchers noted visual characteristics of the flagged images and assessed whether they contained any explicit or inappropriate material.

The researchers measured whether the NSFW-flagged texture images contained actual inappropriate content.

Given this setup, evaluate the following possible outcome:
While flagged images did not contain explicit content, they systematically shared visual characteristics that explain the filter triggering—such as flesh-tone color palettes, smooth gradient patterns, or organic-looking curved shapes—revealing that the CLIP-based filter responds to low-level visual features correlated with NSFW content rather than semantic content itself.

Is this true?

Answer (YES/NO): NO